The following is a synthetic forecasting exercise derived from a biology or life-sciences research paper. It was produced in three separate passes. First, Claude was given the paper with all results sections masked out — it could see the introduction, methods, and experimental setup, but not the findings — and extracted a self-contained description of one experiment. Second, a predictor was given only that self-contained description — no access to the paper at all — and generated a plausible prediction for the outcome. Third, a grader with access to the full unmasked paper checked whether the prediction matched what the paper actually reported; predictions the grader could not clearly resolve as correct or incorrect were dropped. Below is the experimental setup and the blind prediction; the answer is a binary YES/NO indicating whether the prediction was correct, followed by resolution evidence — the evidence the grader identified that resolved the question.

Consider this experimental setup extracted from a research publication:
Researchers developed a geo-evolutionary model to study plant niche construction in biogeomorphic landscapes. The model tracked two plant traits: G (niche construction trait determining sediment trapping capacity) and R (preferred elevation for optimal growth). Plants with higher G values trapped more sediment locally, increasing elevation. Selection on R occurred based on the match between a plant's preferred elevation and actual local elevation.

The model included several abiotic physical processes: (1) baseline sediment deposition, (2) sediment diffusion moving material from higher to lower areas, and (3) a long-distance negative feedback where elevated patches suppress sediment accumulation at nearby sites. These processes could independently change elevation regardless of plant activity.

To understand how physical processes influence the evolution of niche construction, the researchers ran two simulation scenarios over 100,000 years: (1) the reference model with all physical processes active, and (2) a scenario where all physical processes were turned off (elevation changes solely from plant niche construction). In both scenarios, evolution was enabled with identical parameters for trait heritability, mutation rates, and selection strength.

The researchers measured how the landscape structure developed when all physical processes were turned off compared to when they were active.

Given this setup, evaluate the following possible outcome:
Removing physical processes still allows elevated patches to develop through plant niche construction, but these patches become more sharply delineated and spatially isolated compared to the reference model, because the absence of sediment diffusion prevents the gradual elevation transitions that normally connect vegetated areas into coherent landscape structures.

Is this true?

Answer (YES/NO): YES